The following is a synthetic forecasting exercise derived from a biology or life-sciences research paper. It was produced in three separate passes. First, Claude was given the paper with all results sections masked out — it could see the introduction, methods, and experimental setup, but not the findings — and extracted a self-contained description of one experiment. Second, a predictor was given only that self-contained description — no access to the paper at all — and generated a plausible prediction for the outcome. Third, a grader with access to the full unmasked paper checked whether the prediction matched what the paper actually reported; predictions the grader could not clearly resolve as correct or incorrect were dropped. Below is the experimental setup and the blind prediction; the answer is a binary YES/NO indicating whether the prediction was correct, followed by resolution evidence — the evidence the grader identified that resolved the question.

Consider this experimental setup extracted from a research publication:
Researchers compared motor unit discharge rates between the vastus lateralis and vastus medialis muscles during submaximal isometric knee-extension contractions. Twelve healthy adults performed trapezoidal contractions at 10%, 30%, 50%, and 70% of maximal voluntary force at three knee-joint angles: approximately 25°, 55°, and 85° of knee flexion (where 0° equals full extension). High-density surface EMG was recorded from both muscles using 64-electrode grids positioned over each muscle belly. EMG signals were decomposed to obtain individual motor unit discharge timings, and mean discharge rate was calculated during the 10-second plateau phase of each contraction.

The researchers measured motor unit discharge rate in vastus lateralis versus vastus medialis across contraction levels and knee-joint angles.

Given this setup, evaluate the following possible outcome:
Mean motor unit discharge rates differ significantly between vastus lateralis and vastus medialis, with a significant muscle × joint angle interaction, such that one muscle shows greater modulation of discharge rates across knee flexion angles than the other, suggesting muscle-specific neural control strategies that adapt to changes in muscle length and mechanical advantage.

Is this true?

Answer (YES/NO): YES